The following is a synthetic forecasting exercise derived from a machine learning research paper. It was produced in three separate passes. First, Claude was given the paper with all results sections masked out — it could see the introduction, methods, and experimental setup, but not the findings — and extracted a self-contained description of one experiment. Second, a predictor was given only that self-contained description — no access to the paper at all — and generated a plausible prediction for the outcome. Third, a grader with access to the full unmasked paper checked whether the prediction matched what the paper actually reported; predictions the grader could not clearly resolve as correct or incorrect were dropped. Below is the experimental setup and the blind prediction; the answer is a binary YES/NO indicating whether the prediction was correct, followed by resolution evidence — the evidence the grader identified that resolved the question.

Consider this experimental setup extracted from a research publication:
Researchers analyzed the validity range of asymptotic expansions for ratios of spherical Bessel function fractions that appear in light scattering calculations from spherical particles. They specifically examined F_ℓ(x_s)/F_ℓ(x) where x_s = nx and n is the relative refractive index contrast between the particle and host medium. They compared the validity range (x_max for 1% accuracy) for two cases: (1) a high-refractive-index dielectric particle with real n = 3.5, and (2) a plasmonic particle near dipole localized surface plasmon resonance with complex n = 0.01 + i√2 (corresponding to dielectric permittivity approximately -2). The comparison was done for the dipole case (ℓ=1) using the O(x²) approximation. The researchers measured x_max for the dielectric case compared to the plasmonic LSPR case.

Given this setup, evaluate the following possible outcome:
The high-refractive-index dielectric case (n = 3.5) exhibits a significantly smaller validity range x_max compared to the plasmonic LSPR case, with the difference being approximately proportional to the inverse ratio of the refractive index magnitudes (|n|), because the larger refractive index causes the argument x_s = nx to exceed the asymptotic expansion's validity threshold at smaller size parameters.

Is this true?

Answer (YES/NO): YES